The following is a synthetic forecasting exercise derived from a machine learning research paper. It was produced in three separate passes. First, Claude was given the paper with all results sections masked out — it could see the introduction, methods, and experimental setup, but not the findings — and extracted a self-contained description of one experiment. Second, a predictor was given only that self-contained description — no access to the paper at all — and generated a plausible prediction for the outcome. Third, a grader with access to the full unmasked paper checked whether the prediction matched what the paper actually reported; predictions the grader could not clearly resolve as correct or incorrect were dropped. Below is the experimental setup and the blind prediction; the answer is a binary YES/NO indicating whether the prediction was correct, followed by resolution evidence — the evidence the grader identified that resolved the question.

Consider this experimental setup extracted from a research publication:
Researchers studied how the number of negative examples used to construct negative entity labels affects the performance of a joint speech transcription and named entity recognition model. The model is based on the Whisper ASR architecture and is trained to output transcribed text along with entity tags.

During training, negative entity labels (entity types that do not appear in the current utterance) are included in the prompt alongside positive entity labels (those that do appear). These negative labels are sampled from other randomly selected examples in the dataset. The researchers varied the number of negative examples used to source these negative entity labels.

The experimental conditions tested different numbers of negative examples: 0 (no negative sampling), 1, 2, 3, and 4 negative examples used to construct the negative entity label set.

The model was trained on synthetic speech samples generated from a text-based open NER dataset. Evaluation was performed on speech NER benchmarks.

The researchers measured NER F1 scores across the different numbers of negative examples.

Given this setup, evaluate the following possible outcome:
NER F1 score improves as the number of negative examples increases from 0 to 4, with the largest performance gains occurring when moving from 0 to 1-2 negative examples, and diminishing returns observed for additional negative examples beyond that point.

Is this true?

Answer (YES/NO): NO